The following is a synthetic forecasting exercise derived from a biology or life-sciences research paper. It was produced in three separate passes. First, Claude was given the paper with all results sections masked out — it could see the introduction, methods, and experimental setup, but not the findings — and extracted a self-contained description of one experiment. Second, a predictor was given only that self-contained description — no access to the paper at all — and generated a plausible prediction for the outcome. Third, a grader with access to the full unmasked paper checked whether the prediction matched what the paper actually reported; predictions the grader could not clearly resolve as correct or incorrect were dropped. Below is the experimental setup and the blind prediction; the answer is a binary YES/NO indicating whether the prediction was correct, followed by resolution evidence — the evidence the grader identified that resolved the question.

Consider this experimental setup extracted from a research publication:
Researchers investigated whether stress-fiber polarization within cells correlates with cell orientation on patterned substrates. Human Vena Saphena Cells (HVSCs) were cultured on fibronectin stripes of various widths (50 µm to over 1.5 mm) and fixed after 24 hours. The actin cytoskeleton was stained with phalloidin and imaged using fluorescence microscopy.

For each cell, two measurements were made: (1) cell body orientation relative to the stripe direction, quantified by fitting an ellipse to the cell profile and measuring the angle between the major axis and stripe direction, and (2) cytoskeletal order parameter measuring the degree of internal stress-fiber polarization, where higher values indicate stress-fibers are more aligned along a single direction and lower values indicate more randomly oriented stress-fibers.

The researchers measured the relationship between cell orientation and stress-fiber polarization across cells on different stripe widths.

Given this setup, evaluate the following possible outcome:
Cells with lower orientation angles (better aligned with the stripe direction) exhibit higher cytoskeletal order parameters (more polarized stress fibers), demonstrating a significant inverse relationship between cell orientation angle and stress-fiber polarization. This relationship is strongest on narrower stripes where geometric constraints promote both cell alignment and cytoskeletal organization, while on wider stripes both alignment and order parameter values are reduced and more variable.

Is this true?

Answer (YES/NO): NO